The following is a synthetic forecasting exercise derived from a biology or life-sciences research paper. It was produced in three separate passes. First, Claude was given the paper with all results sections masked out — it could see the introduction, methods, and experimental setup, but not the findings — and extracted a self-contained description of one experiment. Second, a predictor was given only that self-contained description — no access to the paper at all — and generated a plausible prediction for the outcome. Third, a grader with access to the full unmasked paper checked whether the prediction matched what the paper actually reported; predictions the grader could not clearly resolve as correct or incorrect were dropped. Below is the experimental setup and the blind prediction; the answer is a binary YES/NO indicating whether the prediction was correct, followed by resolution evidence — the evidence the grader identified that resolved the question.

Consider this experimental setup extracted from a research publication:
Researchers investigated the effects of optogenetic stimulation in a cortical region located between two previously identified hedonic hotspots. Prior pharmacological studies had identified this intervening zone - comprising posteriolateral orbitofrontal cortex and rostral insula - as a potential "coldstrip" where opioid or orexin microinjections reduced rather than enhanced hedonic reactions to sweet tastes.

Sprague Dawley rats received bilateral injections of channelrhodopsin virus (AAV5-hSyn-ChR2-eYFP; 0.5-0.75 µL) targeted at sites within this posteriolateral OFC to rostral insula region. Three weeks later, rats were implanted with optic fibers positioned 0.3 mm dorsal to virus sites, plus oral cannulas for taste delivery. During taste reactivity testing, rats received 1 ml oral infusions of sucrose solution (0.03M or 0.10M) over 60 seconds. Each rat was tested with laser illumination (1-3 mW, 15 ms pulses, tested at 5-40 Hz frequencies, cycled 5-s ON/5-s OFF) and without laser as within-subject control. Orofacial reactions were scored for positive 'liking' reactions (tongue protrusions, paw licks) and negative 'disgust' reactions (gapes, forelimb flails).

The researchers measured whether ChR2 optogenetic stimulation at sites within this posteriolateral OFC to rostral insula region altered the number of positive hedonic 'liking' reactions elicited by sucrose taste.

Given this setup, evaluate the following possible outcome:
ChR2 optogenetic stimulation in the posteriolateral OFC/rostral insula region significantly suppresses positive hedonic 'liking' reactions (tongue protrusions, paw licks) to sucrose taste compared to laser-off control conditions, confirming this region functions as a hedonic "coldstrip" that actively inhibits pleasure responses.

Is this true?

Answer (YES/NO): YES